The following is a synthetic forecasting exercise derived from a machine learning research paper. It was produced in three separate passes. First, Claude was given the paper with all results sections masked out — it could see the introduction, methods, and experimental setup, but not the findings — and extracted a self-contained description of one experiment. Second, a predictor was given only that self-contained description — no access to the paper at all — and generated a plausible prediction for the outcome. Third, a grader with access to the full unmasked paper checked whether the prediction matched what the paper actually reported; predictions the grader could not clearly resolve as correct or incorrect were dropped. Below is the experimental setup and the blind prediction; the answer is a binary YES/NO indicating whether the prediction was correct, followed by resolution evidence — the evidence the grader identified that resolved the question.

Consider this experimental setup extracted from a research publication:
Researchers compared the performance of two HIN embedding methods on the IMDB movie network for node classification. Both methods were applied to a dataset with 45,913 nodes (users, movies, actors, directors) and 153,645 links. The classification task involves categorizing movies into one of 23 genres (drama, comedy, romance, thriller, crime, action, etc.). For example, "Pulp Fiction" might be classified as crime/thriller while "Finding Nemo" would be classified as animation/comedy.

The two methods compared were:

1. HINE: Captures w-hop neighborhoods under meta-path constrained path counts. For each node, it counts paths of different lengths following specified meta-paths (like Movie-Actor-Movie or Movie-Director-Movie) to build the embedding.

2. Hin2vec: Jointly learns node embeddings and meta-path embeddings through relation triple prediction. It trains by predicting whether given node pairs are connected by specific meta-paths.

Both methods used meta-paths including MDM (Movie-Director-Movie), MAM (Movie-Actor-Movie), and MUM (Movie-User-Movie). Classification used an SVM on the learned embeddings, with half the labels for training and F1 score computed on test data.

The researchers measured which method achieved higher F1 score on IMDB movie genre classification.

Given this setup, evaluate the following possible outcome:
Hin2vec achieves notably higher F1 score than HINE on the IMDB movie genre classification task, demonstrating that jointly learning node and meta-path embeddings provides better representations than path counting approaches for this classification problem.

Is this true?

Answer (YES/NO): NO